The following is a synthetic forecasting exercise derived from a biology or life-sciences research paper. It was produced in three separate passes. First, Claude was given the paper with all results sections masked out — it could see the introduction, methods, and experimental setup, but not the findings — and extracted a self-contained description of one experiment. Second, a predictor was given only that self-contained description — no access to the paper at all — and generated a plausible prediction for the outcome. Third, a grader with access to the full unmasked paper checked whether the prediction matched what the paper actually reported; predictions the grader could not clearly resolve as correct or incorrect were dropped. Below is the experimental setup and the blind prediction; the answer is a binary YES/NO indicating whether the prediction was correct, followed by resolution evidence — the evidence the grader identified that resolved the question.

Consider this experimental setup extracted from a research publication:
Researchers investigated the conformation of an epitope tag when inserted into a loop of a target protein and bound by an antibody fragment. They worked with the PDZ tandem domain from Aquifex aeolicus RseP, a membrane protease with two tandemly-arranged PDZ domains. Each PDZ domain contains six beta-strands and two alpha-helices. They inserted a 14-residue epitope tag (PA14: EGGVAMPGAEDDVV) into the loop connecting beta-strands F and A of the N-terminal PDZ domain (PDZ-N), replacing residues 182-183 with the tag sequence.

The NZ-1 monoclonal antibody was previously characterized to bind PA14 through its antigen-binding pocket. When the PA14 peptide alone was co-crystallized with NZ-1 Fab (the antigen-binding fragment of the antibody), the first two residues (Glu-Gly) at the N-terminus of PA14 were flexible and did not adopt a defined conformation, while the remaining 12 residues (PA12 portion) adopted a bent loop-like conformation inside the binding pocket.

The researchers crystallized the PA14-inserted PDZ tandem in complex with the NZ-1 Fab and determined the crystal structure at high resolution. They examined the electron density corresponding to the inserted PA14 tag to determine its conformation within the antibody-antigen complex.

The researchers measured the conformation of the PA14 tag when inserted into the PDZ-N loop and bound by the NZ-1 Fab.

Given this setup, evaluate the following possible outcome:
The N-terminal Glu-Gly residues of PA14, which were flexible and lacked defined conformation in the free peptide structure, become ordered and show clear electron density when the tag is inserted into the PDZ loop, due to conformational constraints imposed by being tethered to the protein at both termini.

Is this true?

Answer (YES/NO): YES